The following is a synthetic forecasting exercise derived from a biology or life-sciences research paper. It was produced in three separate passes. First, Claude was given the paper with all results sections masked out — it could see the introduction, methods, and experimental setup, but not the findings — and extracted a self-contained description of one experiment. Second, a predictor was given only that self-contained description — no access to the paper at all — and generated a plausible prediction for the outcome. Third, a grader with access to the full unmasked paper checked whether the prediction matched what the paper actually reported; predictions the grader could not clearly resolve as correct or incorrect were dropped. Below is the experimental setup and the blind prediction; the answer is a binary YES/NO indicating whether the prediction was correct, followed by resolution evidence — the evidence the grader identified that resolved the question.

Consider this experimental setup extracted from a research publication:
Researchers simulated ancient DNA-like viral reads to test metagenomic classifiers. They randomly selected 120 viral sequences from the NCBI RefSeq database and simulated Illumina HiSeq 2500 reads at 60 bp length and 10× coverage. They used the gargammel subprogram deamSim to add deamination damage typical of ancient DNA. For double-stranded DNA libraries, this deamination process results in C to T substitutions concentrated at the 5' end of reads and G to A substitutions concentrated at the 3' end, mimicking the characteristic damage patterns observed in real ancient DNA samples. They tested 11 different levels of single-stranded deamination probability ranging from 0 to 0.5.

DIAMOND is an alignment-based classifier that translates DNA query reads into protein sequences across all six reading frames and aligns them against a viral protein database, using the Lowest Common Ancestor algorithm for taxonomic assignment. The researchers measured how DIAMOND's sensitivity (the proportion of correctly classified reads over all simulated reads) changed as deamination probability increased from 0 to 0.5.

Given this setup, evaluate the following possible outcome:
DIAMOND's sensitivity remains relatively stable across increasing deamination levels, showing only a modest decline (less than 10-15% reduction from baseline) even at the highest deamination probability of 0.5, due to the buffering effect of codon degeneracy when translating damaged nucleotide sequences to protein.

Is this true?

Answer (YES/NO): YES